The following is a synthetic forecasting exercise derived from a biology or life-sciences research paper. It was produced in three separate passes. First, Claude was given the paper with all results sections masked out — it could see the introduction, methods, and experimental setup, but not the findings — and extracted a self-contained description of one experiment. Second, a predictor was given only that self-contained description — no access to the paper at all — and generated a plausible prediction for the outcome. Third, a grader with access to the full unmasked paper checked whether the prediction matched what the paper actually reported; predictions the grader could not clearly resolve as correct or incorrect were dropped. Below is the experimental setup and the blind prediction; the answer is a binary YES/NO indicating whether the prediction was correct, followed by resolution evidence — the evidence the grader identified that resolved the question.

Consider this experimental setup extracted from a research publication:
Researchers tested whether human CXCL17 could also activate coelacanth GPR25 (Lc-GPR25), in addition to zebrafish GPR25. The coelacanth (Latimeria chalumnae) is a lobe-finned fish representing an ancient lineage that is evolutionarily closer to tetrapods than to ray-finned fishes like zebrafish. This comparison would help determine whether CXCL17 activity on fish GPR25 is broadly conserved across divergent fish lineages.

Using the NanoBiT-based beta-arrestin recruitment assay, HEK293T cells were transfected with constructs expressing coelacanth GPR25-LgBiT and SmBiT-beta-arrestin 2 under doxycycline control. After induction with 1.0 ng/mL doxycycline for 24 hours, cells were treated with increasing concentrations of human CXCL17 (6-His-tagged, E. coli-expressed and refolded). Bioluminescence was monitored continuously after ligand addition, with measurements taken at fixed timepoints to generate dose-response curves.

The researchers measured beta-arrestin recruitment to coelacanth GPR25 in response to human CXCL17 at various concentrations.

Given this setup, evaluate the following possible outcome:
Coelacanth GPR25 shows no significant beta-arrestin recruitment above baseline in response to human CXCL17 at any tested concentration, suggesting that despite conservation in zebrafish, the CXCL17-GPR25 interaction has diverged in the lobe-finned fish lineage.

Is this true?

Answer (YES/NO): NO